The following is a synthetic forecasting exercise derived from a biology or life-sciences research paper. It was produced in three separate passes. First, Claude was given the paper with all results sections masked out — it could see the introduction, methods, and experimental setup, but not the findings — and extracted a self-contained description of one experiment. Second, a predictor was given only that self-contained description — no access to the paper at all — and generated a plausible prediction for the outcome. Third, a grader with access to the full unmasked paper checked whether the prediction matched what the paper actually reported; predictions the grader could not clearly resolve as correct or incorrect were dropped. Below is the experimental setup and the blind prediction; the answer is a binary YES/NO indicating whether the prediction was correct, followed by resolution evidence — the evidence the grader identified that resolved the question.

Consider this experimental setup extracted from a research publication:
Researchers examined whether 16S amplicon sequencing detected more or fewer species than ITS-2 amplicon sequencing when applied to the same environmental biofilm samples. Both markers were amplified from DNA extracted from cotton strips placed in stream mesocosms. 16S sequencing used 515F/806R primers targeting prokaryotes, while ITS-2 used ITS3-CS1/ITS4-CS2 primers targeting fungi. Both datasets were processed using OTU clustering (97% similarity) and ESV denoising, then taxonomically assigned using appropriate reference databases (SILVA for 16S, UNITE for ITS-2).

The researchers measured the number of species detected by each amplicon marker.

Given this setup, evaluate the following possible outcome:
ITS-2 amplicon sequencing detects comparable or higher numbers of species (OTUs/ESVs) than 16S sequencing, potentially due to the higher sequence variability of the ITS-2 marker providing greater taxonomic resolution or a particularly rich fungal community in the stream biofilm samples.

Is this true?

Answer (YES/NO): YES